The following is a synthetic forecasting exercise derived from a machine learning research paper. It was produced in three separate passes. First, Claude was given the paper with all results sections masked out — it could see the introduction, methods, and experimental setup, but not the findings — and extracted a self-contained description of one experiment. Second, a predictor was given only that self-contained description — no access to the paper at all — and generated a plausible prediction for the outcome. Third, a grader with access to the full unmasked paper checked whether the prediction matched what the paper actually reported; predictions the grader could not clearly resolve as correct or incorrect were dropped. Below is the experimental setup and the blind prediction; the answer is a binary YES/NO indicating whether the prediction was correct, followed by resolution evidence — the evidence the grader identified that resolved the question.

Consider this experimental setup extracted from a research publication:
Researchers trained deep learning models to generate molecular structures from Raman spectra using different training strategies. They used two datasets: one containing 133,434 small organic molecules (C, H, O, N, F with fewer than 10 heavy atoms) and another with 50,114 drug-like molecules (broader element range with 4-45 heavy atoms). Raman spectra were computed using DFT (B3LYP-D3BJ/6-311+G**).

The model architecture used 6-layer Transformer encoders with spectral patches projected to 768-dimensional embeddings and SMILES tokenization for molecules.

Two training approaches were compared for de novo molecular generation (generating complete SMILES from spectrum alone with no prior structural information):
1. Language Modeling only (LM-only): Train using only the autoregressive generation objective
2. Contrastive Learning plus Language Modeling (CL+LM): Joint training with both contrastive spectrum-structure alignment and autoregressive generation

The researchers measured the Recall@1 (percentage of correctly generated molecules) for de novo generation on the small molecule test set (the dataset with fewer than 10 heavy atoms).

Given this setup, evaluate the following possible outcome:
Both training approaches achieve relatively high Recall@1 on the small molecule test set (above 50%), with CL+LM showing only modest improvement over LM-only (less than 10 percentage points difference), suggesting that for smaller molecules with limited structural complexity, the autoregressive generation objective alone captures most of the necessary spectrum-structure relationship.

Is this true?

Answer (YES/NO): YES